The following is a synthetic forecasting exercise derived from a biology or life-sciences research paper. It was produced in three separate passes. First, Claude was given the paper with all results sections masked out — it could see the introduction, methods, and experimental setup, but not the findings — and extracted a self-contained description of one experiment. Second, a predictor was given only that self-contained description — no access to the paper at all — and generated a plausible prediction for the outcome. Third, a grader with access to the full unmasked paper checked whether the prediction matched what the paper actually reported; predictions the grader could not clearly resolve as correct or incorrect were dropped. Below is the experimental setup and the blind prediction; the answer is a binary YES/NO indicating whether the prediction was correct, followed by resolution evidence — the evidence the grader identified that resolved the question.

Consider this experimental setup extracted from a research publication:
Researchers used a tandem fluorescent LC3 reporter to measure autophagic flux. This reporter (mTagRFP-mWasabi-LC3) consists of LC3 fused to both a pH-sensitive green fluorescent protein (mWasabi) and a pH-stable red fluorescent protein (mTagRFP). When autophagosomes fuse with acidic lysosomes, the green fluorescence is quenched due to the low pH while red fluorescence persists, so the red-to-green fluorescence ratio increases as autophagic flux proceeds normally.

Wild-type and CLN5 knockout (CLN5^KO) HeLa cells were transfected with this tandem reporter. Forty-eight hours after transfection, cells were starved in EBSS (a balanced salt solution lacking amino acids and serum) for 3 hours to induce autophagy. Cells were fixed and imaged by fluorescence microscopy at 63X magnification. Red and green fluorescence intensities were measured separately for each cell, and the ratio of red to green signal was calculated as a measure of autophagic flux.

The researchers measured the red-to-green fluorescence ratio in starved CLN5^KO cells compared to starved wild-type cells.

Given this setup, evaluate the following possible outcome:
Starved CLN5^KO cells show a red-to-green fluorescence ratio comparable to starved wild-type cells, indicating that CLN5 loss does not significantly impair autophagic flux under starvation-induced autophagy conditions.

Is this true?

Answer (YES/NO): NO